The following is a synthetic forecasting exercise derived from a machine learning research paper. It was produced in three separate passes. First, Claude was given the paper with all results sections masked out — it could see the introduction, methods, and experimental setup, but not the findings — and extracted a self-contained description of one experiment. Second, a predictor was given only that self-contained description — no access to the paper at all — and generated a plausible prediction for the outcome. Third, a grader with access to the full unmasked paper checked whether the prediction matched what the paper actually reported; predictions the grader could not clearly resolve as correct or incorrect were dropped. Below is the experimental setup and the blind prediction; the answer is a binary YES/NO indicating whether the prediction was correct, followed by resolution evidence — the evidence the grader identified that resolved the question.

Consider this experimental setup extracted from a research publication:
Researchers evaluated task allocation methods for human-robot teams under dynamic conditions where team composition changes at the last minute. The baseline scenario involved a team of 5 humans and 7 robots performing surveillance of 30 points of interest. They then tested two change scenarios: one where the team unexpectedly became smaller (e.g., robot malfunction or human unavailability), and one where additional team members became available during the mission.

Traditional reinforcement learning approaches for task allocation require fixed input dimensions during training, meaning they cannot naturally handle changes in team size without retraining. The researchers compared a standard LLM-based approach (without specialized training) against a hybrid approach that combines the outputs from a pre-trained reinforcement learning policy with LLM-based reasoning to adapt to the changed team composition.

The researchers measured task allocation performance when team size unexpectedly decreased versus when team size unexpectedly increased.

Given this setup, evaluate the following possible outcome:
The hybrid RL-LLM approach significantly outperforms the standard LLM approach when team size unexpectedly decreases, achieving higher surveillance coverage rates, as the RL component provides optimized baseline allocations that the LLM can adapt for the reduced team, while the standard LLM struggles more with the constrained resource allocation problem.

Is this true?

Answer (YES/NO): YES